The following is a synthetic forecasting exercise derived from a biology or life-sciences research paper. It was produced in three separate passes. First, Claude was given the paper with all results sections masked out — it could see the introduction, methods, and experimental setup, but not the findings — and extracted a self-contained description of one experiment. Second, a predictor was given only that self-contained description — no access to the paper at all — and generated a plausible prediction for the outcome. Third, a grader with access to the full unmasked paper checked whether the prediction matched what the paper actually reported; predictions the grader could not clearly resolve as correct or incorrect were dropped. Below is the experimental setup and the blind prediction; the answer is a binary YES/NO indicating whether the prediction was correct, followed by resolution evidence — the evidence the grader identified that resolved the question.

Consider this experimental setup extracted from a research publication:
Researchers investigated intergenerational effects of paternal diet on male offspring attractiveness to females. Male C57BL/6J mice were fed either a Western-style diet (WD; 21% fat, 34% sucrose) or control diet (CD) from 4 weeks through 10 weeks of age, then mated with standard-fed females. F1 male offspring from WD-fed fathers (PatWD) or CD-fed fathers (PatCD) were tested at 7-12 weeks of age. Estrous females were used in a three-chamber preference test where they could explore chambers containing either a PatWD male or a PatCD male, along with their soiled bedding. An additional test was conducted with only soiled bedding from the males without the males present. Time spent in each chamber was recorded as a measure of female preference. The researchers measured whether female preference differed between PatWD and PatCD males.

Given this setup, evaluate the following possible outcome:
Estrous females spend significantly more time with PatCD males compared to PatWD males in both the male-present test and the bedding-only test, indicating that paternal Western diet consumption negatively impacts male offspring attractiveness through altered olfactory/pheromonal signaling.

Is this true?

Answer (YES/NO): NO